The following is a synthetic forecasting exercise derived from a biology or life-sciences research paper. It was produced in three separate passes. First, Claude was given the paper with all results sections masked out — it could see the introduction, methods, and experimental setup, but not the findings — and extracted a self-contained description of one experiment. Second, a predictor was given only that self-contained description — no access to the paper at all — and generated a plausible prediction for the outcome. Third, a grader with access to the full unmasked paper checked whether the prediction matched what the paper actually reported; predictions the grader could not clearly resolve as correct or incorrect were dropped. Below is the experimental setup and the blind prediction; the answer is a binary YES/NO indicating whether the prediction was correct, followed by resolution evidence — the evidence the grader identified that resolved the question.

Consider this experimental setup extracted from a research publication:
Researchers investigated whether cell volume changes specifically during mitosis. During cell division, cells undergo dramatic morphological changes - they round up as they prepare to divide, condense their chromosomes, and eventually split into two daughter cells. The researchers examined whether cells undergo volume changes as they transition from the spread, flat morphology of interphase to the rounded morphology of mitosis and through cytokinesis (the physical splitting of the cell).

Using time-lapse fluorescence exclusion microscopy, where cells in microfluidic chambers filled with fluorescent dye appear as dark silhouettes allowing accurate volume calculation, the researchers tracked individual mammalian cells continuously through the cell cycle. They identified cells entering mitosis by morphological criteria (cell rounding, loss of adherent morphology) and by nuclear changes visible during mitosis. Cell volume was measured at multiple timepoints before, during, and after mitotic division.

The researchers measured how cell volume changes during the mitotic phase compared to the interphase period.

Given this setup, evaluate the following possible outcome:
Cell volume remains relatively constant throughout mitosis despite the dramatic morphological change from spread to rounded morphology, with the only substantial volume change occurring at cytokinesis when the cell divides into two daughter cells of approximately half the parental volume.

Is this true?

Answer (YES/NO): NO